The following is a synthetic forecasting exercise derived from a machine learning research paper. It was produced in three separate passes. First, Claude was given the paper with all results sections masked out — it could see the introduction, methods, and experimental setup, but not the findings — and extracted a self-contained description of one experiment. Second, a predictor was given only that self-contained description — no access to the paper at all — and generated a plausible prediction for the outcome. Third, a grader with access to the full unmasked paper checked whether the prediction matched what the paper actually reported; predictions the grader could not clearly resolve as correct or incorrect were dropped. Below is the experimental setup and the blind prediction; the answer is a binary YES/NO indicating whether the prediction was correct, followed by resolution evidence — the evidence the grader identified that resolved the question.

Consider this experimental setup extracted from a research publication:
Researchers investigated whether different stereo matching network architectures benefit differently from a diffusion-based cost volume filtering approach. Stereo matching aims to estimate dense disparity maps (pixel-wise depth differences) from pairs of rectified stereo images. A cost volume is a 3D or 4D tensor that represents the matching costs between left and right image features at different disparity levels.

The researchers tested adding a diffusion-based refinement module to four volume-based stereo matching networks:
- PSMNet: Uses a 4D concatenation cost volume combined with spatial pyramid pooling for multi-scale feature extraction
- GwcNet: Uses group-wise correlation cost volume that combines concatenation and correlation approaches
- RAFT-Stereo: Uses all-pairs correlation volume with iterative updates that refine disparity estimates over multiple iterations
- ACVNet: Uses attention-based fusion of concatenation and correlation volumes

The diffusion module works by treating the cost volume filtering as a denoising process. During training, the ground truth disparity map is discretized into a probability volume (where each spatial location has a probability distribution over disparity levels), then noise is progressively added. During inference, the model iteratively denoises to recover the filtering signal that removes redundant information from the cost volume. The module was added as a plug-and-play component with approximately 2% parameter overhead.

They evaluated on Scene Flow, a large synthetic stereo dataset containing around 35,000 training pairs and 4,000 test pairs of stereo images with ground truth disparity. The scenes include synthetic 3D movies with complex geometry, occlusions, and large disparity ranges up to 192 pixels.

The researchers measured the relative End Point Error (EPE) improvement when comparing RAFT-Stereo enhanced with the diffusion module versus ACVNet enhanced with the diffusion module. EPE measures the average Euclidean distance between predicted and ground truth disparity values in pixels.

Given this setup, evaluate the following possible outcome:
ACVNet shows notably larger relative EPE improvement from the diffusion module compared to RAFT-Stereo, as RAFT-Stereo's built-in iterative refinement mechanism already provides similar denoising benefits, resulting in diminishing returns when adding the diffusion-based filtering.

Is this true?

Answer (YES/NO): NO